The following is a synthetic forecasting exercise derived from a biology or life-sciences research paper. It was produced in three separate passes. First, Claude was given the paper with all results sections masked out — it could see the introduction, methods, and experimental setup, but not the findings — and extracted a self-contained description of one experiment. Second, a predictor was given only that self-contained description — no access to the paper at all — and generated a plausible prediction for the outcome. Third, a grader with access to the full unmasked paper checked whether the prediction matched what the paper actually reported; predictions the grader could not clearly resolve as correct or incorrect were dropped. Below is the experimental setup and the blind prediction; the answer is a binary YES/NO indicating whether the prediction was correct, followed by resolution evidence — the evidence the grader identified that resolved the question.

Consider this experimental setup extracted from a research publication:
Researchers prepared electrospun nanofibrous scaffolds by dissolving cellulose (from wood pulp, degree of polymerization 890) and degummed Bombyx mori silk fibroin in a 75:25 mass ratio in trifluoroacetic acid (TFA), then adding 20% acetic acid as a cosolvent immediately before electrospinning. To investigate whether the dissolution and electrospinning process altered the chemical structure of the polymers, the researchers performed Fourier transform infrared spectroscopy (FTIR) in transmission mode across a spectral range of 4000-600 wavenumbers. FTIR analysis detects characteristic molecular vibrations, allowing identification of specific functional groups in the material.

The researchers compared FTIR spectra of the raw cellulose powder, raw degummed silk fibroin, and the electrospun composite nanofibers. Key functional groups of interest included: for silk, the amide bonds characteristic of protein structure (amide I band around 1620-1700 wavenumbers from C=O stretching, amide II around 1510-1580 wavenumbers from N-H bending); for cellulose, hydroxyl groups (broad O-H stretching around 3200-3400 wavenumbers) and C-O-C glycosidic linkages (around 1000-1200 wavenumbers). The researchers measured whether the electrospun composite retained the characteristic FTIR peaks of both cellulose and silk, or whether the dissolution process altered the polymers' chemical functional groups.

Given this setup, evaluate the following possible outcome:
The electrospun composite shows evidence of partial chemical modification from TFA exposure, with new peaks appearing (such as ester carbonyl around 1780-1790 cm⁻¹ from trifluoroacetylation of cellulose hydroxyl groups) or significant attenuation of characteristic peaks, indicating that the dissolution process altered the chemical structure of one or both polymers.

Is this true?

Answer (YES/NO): NO